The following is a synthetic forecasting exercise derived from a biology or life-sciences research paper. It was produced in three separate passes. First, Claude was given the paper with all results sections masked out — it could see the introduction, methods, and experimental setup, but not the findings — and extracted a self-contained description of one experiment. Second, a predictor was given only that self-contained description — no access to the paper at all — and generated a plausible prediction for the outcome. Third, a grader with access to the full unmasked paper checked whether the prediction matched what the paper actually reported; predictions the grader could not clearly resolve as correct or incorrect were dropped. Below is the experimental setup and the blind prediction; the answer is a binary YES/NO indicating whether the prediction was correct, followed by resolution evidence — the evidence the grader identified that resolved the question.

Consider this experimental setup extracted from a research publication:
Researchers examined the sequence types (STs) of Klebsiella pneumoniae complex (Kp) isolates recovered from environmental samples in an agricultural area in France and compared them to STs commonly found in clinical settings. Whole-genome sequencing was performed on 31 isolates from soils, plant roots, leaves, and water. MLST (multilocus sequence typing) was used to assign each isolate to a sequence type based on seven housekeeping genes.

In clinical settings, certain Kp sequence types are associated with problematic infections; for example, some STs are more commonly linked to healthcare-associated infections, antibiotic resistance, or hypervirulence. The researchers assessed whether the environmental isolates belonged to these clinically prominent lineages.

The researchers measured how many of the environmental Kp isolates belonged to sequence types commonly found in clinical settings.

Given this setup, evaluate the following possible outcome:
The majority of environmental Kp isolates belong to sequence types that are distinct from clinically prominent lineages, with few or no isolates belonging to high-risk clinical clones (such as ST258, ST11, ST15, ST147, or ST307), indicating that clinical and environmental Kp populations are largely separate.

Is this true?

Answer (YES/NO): YES